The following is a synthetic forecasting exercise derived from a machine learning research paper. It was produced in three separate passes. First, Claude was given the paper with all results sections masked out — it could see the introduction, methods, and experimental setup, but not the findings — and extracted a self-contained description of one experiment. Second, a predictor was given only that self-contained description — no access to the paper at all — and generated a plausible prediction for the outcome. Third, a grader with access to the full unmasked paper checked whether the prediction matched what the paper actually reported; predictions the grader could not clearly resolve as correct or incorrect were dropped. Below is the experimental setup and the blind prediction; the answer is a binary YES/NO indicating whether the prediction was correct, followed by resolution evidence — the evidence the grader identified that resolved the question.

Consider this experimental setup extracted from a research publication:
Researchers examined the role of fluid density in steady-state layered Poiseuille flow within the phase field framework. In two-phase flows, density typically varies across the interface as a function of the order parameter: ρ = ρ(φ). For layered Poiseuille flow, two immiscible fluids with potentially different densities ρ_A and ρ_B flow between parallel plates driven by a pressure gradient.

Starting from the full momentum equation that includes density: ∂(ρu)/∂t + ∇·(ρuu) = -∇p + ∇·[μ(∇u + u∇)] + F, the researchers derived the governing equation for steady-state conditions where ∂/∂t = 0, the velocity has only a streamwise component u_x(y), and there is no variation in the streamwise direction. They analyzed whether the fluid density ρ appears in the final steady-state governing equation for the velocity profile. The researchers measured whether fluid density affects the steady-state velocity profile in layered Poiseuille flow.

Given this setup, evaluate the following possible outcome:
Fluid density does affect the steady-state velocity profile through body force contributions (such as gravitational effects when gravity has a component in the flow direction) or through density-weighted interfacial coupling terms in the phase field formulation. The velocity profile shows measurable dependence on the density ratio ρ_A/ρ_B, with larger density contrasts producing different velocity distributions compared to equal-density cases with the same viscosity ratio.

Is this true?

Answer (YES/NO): NO